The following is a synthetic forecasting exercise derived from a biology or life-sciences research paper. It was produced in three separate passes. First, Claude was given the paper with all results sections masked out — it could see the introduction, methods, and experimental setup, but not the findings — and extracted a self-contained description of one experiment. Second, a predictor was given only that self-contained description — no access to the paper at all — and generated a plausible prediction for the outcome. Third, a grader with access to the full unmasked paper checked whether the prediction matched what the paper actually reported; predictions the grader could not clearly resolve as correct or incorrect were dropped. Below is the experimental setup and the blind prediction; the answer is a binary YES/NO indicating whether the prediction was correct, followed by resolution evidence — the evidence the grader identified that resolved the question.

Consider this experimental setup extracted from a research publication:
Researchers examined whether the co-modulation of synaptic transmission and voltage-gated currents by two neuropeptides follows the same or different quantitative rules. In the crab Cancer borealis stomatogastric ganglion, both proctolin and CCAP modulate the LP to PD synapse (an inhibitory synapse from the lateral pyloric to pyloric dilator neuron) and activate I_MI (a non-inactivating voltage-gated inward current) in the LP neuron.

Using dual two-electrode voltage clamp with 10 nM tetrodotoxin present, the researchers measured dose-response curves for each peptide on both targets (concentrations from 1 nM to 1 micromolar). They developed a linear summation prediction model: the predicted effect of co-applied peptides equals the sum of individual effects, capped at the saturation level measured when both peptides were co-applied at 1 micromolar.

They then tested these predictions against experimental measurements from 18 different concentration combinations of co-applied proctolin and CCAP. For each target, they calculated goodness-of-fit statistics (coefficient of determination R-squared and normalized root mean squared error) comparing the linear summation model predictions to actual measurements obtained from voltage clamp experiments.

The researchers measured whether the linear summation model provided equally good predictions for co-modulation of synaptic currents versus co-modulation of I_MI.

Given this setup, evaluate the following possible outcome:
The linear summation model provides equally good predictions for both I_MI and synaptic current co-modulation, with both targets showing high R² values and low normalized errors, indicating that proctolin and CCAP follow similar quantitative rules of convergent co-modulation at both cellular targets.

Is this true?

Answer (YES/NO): NO